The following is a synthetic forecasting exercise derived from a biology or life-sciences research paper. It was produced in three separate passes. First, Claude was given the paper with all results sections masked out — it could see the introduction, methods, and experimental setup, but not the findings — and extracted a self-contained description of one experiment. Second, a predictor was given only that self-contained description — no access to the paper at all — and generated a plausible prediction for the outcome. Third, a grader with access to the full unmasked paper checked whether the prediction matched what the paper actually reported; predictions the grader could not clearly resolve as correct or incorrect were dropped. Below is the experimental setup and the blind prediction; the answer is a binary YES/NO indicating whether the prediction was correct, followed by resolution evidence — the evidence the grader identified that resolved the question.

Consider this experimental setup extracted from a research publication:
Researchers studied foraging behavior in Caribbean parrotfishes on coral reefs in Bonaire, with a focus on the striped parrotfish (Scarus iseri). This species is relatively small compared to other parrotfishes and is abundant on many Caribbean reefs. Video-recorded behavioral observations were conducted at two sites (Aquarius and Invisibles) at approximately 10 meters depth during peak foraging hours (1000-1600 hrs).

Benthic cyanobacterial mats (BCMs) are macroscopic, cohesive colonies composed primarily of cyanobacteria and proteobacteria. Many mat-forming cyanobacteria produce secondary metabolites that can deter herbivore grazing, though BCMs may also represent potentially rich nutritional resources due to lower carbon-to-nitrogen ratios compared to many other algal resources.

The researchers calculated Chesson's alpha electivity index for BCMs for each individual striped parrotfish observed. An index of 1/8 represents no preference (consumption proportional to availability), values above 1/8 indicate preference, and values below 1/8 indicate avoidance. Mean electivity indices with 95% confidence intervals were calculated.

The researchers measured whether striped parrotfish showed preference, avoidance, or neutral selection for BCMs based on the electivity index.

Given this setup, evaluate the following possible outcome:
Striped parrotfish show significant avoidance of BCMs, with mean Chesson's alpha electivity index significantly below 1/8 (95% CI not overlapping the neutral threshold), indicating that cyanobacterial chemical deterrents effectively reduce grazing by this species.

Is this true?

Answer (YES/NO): NO